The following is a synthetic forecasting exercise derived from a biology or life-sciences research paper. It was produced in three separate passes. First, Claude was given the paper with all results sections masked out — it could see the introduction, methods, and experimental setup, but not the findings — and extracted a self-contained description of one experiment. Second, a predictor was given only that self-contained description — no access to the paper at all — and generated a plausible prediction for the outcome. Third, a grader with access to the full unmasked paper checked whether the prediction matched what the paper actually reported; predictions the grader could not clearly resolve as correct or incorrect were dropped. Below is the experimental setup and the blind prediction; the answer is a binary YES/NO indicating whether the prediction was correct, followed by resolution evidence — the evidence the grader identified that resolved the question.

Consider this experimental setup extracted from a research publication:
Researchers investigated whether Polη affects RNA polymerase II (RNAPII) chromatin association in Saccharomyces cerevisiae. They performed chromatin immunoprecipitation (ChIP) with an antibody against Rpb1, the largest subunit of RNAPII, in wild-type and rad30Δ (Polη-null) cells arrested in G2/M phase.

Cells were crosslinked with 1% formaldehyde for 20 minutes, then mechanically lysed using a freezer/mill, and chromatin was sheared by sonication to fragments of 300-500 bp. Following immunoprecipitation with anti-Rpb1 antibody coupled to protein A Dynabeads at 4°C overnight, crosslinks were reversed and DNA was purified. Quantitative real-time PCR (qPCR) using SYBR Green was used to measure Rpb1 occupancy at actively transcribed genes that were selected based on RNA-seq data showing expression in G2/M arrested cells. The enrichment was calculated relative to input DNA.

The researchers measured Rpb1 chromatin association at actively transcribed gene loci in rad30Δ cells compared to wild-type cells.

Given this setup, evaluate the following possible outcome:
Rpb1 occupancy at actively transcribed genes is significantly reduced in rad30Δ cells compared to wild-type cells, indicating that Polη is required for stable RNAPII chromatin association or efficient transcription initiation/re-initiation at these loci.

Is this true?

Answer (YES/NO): YES